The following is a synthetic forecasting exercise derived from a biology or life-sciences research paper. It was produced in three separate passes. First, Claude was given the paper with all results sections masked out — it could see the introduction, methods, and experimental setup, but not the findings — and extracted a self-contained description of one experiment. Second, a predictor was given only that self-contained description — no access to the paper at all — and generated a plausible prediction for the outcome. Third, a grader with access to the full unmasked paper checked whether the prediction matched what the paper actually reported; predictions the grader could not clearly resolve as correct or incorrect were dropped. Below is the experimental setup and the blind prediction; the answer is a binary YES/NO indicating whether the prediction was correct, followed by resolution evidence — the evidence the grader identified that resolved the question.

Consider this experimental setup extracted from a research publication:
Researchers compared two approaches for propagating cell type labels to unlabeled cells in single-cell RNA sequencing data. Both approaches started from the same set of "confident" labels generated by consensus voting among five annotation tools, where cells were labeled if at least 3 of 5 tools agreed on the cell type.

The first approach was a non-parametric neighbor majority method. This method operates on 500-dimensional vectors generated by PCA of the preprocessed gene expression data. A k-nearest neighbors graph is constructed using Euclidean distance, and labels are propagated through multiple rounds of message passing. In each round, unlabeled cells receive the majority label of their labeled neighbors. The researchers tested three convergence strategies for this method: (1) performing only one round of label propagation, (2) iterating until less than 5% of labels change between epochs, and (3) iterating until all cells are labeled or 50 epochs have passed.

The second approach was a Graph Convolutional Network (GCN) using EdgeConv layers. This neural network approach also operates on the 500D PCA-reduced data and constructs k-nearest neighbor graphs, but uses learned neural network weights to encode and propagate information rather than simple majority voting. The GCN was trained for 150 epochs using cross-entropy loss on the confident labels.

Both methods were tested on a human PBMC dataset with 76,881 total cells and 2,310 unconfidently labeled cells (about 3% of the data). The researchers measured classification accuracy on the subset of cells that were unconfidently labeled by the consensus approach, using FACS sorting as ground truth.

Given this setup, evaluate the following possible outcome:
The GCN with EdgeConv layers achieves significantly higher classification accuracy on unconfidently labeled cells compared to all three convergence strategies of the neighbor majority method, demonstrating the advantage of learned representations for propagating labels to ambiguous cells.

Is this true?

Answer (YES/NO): NO